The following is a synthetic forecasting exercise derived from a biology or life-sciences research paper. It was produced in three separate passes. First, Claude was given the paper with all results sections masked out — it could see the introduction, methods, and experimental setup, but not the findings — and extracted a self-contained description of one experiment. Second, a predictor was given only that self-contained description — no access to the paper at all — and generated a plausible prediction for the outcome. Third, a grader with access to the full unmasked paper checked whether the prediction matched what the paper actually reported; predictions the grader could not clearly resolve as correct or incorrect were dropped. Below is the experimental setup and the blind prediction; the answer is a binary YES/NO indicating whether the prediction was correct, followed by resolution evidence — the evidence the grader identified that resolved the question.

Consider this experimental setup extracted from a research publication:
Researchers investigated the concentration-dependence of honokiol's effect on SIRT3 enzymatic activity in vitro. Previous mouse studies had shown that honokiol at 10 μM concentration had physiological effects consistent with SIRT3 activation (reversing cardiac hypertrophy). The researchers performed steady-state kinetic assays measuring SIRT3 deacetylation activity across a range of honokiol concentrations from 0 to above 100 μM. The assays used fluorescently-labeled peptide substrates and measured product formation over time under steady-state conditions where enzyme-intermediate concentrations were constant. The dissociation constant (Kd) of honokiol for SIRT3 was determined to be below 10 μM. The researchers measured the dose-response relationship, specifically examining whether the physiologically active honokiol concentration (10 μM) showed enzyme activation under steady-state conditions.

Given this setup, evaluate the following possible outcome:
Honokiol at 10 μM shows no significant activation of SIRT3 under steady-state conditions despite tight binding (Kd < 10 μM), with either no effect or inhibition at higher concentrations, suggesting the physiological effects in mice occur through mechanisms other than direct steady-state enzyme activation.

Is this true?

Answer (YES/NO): YES